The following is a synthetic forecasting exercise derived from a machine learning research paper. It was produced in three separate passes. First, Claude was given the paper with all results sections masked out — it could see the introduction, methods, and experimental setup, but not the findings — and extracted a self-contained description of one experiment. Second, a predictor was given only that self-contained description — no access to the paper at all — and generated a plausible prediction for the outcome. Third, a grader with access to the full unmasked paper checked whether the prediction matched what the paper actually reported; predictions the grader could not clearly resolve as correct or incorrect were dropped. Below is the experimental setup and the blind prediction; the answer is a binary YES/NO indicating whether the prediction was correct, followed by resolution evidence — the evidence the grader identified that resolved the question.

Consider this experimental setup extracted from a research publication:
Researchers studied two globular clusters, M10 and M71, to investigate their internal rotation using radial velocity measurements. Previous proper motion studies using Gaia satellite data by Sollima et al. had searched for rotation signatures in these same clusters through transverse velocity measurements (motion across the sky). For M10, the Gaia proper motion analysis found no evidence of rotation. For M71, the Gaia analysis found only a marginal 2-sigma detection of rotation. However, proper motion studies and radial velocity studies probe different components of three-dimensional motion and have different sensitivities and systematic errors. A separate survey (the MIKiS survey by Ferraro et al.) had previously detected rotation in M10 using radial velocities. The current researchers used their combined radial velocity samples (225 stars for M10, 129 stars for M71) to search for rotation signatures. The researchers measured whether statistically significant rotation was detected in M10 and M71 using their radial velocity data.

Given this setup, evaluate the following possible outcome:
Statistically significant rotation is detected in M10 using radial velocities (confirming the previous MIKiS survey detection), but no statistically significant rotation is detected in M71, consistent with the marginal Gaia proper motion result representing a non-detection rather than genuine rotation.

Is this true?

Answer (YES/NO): NO